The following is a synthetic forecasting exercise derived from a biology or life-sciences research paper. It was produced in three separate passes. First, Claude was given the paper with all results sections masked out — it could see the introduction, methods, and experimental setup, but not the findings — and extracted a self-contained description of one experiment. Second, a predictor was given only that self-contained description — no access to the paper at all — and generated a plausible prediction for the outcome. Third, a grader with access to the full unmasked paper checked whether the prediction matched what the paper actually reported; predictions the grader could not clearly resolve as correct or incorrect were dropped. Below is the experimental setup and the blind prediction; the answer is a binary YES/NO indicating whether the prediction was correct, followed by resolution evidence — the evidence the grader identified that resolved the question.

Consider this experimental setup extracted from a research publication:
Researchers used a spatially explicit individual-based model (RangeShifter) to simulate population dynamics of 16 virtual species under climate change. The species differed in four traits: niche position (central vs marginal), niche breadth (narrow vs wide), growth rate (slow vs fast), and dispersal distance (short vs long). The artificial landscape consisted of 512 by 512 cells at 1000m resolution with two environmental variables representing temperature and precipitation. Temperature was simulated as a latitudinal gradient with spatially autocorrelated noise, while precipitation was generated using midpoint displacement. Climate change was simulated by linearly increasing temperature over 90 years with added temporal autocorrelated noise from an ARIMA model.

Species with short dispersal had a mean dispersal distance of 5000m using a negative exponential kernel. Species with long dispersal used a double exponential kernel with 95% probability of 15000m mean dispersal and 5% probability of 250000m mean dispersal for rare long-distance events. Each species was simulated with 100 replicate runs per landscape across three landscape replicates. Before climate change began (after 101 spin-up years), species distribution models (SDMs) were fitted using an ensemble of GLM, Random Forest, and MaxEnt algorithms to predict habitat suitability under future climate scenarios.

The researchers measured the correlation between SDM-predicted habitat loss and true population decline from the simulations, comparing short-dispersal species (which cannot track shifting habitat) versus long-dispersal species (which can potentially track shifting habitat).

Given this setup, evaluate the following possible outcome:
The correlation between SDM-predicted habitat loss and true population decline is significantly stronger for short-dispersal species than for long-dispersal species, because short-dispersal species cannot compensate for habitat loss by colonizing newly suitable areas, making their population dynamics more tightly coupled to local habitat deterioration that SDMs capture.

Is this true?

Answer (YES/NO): NO